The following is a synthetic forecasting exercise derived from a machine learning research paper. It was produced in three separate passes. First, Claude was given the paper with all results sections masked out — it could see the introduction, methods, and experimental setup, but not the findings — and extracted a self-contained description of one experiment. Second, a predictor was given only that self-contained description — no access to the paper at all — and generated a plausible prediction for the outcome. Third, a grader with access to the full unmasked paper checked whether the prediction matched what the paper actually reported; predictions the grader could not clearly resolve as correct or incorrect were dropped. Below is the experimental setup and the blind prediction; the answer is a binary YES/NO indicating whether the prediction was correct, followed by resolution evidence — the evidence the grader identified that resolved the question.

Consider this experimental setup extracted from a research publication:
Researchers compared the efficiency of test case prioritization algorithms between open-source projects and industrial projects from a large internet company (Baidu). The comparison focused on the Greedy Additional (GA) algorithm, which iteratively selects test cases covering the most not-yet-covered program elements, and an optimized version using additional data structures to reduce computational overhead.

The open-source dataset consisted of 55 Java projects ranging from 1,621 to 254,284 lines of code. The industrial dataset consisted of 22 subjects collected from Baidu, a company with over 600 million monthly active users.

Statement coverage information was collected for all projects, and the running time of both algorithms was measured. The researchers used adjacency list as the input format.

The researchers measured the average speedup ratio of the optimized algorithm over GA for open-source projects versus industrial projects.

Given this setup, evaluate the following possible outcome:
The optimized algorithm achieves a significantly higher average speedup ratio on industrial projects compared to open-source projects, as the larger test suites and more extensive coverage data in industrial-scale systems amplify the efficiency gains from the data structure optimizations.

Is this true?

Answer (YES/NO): YES